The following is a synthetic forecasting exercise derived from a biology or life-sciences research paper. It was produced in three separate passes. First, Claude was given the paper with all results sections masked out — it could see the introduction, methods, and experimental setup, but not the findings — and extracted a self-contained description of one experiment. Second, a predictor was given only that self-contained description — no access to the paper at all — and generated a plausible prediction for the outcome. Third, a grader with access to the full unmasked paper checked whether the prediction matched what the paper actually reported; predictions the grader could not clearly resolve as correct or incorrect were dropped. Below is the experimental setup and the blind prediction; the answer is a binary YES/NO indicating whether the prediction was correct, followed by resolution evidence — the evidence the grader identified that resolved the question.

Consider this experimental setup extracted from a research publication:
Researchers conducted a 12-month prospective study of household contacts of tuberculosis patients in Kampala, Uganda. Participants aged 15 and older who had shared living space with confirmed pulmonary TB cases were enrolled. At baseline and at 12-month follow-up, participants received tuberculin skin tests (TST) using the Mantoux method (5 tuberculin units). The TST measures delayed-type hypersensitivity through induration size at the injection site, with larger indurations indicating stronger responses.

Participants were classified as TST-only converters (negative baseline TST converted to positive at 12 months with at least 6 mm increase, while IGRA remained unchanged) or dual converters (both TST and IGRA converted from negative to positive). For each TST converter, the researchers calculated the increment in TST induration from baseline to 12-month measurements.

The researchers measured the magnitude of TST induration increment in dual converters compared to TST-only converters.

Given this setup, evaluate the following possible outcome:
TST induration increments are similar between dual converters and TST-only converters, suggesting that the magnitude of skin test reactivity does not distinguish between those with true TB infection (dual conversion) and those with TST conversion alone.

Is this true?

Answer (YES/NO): NO